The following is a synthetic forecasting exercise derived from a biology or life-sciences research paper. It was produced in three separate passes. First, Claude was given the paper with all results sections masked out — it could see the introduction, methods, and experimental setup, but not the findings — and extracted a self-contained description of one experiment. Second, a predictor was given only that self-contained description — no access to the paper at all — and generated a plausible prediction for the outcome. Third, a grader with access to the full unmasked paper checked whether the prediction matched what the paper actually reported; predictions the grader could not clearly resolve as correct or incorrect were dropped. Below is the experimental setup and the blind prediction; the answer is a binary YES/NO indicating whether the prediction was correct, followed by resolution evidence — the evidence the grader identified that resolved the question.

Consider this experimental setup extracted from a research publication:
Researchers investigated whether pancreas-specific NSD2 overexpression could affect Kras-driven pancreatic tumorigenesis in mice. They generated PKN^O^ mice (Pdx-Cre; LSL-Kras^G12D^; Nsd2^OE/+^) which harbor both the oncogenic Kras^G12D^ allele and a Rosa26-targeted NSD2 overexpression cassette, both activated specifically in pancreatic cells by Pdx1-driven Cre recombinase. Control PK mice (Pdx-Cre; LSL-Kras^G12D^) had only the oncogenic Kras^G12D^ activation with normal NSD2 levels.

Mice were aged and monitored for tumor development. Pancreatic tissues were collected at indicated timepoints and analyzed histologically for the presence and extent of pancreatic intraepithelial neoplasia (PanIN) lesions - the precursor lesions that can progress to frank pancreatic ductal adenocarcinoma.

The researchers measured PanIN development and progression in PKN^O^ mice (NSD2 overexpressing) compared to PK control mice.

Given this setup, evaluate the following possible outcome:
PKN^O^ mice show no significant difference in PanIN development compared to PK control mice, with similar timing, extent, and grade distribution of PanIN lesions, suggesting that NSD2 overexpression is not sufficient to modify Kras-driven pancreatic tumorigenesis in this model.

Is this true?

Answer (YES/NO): NO